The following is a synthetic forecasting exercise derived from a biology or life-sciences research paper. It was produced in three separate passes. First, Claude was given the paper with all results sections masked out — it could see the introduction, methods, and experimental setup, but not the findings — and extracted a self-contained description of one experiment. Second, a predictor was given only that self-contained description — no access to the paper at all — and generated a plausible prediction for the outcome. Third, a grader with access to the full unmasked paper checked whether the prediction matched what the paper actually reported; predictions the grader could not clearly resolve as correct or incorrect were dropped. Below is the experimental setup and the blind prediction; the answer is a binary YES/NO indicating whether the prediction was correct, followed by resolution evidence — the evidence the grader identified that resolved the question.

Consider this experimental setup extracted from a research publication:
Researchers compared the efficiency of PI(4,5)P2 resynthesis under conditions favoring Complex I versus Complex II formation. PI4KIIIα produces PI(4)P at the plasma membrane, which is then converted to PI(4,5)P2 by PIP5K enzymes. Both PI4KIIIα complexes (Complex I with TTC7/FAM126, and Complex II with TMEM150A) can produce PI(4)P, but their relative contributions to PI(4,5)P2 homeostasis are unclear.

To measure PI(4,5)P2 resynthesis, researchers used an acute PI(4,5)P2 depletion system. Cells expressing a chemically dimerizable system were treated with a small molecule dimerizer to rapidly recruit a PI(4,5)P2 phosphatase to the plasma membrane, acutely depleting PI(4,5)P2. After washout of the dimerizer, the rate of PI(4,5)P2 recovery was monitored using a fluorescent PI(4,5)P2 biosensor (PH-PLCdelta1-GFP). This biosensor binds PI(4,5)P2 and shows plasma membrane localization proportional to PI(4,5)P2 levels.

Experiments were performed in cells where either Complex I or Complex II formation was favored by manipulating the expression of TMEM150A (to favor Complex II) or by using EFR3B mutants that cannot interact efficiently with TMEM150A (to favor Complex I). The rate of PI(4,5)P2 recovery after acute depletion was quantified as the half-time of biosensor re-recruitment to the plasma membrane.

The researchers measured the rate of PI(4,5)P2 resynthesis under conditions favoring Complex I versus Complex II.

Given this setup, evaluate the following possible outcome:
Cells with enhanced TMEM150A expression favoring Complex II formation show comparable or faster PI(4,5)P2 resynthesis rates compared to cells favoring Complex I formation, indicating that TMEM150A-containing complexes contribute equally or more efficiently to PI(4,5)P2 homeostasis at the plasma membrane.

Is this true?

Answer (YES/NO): YES